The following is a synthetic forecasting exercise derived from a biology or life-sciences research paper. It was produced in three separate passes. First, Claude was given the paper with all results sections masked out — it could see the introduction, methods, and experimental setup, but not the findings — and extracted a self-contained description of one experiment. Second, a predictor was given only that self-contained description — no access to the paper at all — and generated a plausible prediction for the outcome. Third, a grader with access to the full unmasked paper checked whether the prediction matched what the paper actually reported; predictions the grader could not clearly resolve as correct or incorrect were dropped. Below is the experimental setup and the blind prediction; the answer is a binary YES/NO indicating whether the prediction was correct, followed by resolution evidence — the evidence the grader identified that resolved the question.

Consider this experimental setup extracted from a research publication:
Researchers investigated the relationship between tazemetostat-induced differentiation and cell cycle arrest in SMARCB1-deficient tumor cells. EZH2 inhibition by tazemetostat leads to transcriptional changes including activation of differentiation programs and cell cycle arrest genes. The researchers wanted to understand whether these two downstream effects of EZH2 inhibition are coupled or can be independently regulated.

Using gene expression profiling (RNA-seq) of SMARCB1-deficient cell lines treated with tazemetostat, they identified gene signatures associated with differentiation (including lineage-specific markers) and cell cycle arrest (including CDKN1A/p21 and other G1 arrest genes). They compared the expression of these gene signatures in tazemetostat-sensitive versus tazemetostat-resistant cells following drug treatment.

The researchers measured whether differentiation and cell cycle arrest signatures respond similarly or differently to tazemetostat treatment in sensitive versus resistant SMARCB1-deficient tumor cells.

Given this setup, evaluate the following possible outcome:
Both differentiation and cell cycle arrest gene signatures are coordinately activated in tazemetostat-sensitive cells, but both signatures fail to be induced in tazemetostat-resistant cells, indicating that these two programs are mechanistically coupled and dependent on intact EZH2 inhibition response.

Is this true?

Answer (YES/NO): NO